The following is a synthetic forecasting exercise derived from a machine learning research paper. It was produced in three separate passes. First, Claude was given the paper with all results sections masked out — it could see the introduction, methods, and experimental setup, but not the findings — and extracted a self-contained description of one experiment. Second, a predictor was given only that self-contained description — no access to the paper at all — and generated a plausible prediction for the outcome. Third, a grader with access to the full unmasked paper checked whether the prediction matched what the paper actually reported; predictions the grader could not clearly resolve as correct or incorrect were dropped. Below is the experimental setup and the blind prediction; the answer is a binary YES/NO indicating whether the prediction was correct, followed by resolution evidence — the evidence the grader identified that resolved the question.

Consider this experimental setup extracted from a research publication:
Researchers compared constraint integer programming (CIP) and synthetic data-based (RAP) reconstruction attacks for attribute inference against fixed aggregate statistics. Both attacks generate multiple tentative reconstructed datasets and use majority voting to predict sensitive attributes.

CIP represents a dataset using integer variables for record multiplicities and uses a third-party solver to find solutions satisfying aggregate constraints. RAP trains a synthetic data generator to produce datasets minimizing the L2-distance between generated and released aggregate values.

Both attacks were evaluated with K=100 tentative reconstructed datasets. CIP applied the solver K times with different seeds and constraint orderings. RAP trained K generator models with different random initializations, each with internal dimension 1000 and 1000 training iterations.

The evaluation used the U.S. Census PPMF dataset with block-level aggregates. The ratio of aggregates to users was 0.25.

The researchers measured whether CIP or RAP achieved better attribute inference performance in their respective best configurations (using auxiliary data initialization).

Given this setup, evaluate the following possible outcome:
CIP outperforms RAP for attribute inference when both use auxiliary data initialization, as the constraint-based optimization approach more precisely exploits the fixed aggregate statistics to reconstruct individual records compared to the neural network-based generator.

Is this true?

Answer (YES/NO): NO